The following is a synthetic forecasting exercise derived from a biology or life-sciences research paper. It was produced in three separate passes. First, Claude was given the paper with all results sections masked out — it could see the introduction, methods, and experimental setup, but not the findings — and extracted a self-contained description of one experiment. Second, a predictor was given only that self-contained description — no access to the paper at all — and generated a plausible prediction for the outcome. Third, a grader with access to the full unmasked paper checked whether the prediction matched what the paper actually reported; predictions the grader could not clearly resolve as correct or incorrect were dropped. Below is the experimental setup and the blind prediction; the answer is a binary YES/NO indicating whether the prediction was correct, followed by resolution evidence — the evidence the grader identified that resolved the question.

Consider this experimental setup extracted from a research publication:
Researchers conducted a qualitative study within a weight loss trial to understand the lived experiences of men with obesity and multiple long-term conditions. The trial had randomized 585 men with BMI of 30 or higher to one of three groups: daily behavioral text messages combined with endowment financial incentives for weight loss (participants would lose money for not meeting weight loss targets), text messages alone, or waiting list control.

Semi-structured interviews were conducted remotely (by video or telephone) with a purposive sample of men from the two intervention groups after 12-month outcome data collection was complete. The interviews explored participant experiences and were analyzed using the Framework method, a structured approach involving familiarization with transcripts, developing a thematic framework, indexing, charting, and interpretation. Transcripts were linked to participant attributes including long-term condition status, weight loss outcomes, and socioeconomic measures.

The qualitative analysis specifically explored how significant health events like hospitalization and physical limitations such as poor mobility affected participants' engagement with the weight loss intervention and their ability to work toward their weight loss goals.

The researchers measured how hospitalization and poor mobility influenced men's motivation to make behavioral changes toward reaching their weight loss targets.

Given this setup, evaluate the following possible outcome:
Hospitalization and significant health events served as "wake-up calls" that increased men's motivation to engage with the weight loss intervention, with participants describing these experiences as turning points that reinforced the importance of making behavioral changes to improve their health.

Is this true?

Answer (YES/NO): NO